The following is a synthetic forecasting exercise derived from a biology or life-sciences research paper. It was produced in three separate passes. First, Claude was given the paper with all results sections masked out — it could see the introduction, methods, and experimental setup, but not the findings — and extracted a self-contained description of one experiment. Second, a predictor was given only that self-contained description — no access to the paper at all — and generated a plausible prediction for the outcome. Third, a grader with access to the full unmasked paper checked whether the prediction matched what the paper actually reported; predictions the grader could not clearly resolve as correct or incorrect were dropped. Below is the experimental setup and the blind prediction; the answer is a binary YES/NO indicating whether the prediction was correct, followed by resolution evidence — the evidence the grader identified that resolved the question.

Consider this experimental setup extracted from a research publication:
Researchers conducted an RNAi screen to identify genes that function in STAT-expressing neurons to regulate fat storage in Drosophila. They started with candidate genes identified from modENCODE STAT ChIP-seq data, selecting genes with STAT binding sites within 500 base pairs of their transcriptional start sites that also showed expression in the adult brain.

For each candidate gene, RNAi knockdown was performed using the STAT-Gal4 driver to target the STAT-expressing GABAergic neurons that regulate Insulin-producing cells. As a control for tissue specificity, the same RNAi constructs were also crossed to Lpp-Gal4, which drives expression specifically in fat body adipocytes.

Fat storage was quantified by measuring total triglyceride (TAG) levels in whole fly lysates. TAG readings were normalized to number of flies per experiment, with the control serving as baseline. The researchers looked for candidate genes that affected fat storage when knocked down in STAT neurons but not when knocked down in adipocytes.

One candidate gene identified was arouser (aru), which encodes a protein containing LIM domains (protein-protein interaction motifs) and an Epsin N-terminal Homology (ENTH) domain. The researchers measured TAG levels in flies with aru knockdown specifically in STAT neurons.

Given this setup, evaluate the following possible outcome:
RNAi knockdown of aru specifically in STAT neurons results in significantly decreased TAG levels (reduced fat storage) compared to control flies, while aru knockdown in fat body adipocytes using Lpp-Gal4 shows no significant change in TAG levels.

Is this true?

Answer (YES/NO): YES